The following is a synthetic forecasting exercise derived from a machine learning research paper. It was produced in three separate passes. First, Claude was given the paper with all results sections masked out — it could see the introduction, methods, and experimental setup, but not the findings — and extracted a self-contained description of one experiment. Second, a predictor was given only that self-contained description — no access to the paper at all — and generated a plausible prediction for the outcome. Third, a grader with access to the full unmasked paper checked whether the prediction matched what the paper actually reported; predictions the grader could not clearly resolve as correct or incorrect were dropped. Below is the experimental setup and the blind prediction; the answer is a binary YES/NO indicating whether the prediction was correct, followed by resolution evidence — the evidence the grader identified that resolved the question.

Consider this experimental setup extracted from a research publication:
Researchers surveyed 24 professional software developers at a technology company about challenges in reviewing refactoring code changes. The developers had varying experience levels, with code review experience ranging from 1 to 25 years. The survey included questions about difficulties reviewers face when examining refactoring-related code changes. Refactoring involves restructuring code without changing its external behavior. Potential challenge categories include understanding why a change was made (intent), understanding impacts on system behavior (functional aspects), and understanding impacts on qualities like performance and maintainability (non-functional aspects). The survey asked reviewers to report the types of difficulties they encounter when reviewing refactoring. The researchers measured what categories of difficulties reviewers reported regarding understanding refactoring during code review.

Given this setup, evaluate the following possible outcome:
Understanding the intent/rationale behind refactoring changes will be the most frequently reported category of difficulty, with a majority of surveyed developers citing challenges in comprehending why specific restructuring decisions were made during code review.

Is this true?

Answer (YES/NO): NO